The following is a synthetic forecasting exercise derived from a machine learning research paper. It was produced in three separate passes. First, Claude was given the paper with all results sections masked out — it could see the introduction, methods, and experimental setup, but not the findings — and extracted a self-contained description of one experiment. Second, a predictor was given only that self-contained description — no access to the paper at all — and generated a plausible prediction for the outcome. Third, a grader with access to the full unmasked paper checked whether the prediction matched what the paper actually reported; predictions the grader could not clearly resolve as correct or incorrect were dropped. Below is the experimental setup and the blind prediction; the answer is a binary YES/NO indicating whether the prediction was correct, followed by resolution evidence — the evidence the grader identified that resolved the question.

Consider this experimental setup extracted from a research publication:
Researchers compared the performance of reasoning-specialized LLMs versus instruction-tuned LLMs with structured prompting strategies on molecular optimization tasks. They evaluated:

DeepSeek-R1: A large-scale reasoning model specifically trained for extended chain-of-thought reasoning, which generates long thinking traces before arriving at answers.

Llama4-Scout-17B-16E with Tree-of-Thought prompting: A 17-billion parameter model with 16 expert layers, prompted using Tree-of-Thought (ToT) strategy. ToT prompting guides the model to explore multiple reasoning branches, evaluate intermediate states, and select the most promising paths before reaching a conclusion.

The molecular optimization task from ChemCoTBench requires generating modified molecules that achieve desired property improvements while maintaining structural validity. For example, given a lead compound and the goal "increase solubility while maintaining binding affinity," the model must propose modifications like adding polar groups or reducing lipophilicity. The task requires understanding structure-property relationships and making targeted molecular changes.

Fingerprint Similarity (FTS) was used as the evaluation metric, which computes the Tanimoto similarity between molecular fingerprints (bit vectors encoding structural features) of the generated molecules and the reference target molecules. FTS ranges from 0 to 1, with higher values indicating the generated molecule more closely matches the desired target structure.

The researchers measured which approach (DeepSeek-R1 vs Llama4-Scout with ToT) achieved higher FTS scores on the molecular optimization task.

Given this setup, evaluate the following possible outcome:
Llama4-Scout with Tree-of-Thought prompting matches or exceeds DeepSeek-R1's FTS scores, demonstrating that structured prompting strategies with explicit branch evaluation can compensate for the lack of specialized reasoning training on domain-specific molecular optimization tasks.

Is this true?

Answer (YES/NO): NO